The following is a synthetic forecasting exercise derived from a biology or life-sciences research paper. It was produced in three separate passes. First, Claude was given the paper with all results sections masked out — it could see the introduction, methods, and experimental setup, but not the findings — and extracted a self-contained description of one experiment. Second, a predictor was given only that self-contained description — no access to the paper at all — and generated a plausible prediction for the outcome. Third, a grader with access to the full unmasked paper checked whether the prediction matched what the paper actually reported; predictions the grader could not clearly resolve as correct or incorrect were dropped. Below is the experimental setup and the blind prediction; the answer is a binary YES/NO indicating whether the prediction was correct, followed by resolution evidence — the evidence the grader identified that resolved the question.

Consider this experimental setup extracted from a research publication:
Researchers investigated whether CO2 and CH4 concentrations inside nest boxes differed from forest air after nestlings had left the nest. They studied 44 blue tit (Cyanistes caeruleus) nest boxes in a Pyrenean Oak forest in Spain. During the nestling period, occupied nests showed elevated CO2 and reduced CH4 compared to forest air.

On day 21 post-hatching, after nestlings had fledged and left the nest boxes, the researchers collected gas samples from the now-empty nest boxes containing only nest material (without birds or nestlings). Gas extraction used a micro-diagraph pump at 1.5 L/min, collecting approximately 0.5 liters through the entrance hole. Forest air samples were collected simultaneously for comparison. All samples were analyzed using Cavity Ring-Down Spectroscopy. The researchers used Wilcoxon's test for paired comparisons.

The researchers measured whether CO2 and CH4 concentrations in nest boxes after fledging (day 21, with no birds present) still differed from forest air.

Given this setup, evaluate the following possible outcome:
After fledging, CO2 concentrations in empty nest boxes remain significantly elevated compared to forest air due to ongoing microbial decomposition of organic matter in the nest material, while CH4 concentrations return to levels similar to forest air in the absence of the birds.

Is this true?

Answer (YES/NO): NO